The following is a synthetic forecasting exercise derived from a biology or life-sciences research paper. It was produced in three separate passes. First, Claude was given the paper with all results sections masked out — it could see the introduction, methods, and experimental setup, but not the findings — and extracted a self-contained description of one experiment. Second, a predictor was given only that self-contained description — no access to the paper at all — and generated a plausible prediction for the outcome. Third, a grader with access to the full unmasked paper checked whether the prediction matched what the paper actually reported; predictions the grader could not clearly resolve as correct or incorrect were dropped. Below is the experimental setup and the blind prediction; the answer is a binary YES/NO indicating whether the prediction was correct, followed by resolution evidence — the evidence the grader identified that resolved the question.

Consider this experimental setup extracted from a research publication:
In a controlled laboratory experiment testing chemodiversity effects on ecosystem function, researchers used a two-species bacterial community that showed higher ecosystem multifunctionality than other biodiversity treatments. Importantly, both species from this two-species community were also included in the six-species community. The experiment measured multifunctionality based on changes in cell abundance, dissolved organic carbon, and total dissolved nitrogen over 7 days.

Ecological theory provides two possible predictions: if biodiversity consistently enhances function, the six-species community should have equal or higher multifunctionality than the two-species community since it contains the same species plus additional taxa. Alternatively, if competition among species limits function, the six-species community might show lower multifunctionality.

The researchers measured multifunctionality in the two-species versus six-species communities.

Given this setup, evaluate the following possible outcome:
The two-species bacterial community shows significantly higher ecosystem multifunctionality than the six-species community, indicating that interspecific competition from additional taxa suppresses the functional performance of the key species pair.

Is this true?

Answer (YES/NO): YES